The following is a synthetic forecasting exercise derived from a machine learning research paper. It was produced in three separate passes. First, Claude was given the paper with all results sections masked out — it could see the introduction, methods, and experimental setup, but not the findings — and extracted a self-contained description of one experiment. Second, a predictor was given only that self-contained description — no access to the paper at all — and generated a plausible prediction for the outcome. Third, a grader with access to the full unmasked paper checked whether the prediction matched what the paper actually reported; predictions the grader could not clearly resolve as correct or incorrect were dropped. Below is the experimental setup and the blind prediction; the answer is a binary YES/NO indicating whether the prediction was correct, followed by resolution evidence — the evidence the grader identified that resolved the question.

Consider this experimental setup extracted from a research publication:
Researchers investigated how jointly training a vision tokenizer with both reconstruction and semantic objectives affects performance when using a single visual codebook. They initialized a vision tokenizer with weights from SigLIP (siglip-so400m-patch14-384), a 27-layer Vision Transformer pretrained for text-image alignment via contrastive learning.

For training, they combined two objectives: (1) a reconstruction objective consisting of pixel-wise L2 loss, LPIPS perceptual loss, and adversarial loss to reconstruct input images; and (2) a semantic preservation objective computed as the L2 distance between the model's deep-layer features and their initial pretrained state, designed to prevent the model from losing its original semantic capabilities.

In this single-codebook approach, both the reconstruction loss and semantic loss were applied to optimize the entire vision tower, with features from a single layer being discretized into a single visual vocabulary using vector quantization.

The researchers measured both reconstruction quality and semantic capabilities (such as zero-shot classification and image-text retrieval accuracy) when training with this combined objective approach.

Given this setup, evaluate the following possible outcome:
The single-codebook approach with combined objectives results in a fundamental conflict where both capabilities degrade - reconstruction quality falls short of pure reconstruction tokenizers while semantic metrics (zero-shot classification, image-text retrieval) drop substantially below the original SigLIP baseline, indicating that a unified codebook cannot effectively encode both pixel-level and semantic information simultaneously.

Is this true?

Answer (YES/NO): YES